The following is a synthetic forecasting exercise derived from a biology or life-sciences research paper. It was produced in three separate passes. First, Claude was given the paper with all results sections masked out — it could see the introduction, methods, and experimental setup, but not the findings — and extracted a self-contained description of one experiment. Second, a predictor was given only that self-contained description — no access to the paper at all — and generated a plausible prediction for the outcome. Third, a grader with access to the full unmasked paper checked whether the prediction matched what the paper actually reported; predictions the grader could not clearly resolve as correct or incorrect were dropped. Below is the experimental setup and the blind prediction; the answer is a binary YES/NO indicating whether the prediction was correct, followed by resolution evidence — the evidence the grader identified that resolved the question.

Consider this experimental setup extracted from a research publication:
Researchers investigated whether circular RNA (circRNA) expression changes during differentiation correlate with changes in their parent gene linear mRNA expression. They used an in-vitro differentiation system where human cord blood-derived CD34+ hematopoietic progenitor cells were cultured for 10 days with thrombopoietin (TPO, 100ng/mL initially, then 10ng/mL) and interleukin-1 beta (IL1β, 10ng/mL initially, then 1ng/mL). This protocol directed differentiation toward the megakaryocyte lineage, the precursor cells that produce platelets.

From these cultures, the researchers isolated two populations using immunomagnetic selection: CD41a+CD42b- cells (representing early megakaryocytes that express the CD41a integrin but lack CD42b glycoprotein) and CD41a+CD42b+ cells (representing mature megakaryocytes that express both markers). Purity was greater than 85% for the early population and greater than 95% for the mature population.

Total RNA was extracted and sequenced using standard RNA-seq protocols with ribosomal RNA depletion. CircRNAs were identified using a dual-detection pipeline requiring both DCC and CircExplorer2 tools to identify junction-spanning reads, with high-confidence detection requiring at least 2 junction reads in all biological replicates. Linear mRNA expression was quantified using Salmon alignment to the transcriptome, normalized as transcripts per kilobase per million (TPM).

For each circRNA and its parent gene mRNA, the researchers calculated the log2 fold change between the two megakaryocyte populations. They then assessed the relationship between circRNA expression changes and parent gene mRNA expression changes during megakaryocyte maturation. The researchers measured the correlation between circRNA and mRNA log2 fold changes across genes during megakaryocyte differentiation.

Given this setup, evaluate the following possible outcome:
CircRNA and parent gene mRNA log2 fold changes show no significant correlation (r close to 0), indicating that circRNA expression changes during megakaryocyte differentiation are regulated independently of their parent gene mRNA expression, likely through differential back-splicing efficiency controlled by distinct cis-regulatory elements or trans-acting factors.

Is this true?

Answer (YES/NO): YES